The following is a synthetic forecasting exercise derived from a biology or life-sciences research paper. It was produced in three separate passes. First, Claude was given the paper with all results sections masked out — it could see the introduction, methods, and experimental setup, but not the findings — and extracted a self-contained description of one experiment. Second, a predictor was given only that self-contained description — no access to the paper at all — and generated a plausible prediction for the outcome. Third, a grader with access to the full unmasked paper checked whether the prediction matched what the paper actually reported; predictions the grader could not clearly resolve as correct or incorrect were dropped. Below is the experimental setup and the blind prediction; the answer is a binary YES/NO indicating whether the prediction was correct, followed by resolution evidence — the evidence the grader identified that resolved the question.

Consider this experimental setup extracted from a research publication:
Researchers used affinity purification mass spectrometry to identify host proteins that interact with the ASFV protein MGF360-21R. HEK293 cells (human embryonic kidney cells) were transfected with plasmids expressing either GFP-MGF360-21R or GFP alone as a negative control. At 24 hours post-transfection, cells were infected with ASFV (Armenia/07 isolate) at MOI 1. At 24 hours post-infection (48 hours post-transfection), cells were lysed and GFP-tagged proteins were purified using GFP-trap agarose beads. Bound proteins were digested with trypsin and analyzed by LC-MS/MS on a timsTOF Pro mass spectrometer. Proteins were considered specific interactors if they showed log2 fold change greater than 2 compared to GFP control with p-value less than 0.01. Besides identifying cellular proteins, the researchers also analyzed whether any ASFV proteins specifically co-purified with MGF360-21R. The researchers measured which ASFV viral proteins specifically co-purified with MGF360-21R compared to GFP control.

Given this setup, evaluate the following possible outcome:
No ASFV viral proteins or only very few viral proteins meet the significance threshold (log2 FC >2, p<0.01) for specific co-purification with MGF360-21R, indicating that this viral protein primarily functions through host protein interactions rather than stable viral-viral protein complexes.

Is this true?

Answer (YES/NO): YES